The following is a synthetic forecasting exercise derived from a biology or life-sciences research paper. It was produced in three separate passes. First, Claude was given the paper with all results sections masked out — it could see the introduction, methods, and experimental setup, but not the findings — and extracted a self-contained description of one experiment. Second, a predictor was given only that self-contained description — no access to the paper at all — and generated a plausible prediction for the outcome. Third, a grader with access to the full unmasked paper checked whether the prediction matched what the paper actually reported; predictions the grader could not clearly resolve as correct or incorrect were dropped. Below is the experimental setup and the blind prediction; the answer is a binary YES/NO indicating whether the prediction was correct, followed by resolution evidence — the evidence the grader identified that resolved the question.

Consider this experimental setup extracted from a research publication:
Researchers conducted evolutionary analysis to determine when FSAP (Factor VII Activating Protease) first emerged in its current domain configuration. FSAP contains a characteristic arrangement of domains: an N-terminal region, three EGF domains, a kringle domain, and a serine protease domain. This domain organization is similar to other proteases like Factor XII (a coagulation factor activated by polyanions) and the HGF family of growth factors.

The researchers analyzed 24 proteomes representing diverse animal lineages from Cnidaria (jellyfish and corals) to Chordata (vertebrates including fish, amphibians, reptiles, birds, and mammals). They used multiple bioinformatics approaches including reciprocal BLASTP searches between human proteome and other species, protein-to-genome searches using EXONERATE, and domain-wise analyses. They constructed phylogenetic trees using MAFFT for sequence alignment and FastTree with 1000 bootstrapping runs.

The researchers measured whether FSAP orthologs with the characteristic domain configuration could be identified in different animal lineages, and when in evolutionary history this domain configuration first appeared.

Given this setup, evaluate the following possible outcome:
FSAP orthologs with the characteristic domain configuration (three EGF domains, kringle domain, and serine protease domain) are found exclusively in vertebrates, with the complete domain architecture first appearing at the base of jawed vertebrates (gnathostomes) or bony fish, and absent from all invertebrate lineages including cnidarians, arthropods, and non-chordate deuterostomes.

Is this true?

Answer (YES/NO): YES